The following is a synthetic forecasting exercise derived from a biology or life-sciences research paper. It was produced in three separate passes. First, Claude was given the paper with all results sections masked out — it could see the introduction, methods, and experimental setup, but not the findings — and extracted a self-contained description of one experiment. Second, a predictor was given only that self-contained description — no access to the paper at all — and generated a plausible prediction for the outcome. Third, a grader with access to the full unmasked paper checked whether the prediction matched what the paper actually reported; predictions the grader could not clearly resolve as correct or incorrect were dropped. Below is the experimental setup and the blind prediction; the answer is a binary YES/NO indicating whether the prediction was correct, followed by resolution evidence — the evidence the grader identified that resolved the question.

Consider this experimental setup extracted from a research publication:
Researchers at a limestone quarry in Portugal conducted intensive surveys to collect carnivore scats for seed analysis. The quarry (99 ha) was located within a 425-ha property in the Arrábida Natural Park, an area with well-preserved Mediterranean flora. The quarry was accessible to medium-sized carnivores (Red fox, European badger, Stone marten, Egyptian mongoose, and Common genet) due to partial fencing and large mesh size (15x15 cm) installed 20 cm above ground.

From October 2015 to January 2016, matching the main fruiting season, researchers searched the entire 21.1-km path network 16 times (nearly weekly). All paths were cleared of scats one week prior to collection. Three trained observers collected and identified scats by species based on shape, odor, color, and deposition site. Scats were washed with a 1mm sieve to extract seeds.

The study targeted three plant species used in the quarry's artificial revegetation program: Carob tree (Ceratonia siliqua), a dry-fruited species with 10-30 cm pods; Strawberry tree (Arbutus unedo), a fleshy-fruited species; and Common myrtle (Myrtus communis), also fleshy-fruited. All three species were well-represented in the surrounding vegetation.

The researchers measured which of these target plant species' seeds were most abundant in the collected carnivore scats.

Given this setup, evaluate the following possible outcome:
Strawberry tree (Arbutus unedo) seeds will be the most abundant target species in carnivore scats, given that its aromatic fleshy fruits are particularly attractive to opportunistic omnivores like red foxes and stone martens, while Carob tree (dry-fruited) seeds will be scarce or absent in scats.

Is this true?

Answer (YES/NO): NO